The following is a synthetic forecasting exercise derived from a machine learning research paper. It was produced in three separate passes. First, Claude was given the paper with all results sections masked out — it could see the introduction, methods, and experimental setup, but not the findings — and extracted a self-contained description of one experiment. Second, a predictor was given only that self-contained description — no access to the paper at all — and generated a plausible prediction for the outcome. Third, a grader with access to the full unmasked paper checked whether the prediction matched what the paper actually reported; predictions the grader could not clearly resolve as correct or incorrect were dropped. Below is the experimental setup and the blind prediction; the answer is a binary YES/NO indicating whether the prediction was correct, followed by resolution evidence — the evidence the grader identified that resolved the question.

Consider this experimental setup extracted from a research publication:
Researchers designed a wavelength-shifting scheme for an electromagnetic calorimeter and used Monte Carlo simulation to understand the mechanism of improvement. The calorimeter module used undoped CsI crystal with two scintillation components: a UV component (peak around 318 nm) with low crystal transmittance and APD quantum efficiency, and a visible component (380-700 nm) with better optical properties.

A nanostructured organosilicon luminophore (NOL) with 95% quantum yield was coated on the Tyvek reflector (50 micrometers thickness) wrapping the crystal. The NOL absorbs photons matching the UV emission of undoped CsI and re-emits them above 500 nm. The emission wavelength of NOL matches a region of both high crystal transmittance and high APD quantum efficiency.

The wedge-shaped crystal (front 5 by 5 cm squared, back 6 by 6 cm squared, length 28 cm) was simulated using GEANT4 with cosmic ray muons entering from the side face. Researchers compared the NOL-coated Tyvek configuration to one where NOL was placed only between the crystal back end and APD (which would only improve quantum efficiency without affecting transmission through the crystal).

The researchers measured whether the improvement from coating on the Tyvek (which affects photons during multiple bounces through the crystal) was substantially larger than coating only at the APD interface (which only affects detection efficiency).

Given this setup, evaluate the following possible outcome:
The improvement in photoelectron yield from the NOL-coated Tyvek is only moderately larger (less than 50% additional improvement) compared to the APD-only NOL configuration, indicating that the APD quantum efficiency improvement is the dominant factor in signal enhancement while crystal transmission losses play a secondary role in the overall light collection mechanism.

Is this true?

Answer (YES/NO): NO